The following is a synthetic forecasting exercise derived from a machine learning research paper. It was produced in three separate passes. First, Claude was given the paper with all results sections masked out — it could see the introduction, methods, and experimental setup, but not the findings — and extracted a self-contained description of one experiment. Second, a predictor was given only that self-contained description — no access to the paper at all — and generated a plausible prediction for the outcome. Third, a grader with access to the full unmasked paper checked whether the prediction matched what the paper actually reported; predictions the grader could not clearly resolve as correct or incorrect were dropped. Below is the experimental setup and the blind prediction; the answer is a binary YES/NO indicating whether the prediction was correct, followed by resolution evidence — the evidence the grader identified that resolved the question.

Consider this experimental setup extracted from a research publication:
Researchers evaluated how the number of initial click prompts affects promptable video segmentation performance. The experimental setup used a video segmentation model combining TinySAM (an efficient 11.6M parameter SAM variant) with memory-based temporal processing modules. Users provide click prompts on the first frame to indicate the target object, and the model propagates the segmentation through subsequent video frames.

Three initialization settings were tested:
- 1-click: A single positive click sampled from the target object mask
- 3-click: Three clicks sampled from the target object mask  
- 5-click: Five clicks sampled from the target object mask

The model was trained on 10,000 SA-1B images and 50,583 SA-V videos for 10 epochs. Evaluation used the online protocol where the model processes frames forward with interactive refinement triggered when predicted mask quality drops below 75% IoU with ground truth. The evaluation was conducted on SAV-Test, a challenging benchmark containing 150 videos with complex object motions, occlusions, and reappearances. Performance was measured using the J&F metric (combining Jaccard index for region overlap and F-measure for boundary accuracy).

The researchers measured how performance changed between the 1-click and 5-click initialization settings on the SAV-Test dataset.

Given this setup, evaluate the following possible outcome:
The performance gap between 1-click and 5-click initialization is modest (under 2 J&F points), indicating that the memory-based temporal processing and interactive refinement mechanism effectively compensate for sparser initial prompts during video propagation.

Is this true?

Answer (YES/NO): NO